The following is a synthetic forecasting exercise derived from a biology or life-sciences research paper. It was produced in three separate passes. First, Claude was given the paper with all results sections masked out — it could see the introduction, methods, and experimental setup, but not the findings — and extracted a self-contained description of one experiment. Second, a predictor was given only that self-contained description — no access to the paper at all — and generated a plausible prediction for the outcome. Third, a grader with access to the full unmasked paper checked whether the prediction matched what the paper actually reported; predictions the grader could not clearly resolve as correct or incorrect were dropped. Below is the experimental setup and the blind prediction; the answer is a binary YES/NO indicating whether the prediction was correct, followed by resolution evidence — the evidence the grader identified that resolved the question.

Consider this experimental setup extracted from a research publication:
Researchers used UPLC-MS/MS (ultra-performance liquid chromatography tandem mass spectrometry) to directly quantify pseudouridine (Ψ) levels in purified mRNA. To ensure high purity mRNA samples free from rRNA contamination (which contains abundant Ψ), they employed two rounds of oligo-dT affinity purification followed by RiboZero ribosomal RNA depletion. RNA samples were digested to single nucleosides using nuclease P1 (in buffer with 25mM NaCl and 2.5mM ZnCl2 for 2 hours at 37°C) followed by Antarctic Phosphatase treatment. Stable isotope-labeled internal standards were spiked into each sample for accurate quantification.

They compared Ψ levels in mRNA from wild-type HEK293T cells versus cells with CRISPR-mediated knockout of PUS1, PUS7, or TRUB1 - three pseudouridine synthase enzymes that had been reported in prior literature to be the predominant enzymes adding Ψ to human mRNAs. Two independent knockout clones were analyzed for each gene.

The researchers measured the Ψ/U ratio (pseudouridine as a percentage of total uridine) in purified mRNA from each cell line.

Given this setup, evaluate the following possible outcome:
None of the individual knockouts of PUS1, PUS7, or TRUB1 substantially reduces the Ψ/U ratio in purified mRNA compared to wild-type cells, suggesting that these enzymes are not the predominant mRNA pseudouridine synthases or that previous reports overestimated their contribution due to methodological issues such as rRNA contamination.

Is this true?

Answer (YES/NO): YES